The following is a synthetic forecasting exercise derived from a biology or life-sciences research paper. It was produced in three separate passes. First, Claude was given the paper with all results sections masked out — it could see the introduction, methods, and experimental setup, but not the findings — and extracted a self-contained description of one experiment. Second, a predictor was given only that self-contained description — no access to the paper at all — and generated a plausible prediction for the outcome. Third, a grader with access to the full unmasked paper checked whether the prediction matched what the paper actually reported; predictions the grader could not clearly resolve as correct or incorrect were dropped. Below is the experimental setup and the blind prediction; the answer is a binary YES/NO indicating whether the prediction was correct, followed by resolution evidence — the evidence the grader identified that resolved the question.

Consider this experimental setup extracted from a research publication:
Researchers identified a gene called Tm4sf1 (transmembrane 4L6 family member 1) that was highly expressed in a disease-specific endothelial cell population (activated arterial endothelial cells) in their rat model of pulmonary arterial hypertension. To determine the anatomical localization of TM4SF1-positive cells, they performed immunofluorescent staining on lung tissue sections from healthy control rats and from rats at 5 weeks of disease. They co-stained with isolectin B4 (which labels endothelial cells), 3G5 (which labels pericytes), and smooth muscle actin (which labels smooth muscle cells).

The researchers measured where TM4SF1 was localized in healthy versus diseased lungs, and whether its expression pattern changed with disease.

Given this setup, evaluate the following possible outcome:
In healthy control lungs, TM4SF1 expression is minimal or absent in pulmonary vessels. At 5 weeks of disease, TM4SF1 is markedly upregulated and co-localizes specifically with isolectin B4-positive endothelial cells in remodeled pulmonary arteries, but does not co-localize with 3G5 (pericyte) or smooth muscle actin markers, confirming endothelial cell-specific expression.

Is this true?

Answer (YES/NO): NO